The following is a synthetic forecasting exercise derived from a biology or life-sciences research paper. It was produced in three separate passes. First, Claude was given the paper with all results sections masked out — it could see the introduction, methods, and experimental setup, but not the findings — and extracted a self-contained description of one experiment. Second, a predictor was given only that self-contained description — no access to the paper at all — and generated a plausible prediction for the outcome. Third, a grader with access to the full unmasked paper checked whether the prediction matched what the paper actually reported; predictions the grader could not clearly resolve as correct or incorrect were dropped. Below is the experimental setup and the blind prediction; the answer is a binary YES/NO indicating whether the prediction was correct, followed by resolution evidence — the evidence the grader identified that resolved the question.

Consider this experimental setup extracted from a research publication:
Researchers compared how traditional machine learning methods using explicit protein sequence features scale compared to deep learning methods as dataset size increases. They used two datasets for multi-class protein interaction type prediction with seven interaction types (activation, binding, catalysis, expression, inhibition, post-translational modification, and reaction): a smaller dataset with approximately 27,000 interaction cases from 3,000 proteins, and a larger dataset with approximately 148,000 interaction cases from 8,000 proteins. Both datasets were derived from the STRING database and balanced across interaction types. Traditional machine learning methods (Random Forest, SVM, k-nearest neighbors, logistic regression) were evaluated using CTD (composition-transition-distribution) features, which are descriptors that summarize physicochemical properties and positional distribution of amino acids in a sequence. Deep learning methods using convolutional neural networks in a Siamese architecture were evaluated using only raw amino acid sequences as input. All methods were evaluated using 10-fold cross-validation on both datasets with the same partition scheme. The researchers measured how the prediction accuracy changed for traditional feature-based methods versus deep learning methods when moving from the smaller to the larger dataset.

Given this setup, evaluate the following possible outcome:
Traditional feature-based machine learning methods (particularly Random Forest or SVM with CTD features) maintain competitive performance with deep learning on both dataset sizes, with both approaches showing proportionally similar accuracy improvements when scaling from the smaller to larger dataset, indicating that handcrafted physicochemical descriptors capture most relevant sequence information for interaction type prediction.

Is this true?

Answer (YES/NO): NO